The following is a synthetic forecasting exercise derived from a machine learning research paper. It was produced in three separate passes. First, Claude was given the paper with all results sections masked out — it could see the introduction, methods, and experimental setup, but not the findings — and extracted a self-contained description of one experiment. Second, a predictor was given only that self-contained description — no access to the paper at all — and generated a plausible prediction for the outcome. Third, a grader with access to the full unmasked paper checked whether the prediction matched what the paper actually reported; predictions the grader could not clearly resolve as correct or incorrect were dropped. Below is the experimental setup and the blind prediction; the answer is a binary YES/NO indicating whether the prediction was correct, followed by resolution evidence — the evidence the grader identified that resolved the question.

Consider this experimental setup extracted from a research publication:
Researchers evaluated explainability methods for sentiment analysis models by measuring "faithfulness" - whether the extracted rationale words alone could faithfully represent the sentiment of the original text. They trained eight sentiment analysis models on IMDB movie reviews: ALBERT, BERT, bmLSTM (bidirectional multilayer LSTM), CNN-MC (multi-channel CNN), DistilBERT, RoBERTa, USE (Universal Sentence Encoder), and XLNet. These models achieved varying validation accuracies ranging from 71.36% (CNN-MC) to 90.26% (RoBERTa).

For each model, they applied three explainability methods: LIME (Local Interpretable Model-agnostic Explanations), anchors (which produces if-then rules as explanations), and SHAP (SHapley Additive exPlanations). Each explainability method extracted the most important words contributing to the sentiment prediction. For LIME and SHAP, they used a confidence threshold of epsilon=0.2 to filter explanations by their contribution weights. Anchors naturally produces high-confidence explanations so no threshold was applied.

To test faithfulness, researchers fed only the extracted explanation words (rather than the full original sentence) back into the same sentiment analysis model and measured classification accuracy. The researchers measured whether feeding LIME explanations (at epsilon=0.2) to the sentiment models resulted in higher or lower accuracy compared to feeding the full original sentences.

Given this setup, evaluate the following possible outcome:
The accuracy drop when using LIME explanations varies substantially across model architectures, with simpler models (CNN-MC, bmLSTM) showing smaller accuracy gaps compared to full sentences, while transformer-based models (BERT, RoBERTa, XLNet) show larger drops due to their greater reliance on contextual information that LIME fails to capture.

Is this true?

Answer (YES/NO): NO